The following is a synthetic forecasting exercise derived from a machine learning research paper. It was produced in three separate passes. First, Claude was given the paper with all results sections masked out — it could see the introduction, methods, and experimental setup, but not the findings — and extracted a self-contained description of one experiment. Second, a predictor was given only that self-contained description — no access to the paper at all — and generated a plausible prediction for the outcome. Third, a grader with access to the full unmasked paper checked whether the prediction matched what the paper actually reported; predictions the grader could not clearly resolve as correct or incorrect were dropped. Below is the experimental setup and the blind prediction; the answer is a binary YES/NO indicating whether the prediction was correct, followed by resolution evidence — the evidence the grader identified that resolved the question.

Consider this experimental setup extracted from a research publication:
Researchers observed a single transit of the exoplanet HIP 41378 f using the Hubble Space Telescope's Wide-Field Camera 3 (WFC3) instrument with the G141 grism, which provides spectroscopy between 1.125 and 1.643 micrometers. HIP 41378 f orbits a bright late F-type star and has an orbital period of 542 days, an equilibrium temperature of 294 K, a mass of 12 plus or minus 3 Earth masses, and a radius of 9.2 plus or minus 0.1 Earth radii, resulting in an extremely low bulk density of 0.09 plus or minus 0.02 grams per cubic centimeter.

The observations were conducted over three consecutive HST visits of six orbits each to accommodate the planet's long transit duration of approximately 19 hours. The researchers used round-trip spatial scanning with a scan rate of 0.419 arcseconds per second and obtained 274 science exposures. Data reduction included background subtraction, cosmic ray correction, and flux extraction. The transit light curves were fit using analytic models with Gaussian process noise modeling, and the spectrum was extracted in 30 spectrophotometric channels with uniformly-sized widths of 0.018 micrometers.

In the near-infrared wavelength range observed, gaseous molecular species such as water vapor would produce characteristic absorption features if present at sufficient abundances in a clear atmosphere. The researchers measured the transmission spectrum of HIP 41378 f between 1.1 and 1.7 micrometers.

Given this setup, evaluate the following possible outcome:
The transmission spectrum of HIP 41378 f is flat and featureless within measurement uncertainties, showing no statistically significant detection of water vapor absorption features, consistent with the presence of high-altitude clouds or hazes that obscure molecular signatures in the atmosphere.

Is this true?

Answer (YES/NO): YES